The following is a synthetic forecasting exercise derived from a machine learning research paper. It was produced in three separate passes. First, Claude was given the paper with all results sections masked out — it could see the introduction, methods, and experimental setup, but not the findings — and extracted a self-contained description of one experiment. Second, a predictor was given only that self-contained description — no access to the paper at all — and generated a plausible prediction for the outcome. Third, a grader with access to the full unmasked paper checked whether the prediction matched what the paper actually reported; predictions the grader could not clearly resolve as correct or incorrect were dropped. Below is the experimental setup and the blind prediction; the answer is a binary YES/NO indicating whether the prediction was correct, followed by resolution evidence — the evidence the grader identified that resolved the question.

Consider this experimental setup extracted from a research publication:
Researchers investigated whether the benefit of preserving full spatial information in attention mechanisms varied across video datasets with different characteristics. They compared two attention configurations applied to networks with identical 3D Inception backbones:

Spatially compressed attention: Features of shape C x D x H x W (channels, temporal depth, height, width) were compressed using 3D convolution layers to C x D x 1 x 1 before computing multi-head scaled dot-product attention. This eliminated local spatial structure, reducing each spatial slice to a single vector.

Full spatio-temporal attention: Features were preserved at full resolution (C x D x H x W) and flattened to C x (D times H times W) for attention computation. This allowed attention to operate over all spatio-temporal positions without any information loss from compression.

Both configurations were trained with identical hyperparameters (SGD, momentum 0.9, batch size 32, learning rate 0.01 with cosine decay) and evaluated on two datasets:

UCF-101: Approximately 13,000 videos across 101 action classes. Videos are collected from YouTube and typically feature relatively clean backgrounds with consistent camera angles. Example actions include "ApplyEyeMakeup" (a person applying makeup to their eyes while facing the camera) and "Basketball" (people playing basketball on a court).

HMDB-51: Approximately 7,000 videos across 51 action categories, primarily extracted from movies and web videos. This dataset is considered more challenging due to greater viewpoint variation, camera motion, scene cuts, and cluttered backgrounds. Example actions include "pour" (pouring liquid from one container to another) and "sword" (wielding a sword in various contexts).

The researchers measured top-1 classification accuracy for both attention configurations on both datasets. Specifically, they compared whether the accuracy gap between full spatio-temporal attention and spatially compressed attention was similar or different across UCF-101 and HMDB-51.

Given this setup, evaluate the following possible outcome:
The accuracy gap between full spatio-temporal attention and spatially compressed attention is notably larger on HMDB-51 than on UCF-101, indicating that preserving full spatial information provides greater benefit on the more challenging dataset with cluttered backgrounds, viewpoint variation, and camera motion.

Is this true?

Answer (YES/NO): YES